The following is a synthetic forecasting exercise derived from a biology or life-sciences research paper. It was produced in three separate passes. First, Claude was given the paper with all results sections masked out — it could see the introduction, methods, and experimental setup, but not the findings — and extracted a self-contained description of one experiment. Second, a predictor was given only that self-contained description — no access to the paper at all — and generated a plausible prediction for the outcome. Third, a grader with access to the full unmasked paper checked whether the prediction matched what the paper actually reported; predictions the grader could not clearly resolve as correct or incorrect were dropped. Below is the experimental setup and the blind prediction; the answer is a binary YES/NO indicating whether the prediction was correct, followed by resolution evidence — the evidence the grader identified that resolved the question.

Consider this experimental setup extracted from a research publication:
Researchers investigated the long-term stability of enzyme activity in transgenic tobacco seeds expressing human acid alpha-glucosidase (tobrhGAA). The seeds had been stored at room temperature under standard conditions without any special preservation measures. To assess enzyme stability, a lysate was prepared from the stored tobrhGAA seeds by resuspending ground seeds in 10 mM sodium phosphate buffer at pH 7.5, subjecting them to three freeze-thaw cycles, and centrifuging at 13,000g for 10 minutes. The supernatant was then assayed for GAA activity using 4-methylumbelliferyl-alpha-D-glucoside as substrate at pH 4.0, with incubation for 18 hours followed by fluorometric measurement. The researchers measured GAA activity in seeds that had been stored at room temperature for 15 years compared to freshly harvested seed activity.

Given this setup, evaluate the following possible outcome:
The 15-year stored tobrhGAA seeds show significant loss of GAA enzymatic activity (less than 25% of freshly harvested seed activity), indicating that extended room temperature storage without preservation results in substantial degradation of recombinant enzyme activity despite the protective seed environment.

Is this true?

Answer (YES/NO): NO